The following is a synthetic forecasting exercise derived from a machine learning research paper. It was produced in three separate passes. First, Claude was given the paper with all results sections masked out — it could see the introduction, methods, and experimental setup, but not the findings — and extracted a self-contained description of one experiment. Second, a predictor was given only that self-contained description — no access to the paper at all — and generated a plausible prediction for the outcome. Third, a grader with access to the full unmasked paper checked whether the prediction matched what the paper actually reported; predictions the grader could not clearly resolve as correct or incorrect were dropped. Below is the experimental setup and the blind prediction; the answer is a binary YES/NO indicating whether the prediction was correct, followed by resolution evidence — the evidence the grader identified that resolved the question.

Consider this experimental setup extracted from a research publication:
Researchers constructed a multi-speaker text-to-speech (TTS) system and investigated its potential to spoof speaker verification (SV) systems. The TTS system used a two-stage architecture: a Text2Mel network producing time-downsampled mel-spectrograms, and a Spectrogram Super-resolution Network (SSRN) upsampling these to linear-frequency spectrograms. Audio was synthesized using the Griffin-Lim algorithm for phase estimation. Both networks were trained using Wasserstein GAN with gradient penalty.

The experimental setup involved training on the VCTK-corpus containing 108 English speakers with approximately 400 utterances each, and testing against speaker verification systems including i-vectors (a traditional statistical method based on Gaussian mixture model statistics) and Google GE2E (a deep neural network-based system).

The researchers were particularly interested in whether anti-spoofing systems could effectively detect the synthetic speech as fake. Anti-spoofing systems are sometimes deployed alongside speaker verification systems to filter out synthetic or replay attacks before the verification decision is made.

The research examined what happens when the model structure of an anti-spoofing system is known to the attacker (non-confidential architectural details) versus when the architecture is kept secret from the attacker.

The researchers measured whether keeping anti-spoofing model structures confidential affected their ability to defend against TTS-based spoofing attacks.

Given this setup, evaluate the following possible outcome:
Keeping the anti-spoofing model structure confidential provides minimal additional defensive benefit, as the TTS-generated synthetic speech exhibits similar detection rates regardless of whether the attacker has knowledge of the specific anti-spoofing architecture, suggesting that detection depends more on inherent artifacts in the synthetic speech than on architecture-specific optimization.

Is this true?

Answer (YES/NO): NO